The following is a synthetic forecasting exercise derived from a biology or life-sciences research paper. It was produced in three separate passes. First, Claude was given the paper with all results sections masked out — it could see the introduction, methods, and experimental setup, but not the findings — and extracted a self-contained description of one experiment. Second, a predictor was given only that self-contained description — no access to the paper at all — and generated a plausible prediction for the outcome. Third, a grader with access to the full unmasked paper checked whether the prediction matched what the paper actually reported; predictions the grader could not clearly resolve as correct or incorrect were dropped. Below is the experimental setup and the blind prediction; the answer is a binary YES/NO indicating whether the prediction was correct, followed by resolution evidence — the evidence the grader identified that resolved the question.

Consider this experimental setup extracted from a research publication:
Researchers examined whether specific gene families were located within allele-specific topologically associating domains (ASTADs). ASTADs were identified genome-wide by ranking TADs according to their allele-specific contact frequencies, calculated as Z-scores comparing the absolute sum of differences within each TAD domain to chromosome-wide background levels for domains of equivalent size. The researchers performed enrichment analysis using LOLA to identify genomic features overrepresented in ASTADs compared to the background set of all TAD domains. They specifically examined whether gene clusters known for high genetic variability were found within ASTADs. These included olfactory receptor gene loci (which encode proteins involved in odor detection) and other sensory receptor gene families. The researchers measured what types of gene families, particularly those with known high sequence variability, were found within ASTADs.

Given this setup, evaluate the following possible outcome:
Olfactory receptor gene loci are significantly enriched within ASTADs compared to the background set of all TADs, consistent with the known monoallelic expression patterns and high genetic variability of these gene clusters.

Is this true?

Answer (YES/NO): NO